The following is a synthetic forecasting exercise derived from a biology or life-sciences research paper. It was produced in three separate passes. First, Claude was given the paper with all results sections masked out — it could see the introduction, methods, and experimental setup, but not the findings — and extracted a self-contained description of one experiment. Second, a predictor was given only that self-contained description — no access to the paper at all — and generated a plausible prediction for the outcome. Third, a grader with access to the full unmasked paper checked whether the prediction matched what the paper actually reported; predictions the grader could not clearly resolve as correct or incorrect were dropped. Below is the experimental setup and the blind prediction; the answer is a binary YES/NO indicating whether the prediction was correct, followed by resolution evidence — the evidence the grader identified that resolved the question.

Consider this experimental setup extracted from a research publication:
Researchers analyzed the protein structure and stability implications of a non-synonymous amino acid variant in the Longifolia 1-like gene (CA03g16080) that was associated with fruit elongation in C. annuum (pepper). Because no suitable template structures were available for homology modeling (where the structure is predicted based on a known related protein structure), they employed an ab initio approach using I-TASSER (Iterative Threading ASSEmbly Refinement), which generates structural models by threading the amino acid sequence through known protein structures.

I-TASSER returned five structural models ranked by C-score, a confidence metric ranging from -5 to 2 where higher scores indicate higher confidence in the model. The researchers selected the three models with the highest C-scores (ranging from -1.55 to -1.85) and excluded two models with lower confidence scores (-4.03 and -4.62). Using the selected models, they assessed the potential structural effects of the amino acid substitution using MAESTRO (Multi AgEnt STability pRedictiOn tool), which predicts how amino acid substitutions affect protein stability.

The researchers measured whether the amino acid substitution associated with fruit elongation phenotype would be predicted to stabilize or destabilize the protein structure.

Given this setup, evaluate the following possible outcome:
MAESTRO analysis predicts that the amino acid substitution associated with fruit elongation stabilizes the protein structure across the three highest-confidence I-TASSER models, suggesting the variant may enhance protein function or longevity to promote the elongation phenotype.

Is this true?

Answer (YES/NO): YES